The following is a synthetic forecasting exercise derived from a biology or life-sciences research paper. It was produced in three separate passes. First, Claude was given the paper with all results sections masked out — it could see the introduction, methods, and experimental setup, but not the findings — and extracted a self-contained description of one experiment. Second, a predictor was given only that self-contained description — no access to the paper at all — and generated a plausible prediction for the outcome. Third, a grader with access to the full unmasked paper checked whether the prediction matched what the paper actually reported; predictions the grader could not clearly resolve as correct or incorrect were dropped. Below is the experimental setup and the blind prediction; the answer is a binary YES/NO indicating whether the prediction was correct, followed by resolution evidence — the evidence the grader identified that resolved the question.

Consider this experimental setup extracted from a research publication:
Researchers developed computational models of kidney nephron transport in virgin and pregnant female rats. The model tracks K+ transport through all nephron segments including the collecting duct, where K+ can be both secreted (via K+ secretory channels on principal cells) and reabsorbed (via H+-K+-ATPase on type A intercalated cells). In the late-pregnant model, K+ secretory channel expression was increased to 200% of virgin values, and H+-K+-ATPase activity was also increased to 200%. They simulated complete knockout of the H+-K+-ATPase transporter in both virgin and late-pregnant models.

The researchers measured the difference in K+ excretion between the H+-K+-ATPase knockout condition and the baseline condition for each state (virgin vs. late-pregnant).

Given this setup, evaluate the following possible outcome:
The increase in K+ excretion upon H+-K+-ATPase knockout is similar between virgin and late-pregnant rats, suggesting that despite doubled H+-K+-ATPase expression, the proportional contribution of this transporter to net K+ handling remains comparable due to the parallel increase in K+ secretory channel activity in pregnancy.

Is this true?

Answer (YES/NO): NO